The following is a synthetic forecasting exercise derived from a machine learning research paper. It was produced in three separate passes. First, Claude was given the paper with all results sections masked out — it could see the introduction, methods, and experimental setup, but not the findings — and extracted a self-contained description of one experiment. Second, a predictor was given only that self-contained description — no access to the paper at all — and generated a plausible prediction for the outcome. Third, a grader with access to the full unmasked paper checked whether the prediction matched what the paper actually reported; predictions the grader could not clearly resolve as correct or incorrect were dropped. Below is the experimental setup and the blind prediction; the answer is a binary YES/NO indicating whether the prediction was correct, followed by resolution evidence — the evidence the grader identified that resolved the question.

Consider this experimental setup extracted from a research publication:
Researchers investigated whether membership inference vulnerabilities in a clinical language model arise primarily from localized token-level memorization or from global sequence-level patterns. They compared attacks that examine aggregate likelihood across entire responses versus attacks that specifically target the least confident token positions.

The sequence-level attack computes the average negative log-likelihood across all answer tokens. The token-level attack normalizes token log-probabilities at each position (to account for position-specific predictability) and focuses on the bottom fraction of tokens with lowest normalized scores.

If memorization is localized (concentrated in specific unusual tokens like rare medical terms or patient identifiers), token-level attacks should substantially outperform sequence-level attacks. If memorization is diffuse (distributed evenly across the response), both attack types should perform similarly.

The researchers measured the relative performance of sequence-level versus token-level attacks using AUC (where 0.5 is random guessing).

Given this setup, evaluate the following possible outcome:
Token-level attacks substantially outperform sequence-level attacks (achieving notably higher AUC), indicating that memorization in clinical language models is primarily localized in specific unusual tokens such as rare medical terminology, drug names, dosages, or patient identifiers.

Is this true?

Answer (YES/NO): NO